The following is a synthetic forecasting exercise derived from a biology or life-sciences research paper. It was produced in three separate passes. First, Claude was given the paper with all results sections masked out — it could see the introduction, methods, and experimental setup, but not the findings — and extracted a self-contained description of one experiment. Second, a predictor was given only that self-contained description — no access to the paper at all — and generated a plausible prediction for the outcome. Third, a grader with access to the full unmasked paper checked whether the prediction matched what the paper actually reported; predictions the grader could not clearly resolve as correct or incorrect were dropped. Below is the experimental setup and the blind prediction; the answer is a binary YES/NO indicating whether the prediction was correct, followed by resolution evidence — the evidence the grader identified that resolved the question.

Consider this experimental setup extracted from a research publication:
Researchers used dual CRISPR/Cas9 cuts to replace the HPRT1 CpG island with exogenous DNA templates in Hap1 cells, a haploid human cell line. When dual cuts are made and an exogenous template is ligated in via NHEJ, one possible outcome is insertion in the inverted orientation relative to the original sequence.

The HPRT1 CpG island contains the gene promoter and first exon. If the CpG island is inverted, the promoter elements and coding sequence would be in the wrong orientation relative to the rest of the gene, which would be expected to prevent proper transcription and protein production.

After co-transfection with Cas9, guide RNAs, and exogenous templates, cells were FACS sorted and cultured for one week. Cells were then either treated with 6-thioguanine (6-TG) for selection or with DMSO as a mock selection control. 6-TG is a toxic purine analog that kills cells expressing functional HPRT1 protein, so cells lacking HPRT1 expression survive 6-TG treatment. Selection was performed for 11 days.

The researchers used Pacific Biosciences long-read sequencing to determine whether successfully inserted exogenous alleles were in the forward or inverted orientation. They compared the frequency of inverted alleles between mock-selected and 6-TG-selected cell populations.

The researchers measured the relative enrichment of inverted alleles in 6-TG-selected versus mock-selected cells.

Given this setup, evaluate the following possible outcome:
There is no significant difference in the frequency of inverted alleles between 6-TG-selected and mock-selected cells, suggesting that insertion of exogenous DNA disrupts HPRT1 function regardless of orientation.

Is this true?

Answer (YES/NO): NO